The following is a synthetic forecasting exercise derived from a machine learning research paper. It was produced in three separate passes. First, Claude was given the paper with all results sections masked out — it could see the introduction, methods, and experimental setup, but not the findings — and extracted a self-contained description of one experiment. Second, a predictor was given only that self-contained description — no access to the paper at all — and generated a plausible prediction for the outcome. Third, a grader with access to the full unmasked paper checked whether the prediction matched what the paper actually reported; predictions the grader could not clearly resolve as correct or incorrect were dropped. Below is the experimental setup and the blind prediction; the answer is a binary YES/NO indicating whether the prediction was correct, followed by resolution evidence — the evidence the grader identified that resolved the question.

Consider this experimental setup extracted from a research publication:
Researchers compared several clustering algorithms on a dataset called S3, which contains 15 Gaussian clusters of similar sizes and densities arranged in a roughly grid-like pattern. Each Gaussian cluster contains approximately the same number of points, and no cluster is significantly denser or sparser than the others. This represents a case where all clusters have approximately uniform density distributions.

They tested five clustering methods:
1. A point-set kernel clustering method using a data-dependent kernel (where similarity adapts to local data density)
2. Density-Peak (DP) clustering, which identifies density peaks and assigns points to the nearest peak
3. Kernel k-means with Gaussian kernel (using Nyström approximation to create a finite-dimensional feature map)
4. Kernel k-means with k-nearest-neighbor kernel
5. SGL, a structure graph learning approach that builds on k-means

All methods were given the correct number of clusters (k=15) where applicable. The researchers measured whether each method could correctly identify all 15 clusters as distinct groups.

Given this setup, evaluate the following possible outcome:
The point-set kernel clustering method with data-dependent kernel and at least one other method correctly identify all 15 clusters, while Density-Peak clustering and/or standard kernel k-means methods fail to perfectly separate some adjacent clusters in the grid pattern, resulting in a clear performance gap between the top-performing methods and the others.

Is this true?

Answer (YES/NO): NO